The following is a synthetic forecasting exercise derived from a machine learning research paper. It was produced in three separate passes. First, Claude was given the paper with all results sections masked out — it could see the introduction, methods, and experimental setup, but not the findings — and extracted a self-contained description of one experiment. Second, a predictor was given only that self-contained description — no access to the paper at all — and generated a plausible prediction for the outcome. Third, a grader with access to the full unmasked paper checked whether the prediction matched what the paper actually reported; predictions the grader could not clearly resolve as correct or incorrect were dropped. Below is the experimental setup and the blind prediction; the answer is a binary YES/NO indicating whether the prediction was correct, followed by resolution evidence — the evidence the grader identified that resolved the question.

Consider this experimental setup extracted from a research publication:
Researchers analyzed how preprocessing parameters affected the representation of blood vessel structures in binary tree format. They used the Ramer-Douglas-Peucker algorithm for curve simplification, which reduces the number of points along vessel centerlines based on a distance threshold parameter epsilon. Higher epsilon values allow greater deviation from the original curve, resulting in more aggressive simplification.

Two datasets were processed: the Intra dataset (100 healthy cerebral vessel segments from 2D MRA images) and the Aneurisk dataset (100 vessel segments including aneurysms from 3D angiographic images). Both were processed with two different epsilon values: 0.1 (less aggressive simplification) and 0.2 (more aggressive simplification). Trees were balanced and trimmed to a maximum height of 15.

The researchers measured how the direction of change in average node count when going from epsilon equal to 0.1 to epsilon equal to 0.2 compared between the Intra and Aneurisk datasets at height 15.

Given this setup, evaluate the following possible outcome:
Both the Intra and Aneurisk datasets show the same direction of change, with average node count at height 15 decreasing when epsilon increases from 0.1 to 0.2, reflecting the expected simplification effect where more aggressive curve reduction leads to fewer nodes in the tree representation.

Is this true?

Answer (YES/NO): NO